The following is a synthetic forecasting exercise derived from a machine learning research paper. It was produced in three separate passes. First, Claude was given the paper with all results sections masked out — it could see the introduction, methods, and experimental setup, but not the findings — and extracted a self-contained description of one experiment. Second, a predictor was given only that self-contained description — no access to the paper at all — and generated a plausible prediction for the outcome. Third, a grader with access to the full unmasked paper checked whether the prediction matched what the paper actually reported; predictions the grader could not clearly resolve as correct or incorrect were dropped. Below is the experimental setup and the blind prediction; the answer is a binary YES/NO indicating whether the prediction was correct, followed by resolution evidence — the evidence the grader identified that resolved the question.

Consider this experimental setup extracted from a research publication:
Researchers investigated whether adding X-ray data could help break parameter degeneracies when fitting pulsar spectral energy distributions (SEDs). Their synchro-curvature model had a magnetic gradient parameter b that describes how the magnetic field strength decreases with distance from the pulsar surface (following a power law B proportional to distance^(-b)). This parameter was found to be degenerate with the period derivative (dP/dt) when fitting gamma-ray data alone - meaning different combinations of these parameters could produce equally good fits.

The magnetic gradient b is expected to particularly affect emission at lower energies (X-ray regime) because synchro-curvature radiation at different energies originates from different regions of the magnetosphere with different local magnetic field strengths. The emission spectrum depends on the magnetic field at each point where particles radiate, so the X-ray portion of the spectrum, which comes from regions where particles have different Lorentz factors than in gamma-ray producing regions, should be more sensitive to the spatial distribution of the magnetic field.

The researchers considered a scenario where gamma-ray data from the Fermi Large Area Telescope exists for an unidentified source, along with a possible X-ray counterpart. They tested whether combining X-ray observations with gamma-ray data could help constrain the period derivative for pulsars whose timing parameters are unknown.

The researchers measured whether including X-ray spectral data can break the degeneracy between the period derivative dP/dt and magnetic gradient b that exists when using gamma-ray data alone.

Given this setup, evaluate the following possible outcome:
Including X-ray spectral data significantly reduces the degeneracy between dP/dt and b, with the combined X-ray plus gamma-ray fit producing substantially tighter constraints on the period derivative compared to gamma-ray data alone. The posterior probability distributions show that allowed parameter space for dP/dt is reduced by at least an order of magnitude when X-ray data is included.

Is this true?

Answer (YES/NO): NO